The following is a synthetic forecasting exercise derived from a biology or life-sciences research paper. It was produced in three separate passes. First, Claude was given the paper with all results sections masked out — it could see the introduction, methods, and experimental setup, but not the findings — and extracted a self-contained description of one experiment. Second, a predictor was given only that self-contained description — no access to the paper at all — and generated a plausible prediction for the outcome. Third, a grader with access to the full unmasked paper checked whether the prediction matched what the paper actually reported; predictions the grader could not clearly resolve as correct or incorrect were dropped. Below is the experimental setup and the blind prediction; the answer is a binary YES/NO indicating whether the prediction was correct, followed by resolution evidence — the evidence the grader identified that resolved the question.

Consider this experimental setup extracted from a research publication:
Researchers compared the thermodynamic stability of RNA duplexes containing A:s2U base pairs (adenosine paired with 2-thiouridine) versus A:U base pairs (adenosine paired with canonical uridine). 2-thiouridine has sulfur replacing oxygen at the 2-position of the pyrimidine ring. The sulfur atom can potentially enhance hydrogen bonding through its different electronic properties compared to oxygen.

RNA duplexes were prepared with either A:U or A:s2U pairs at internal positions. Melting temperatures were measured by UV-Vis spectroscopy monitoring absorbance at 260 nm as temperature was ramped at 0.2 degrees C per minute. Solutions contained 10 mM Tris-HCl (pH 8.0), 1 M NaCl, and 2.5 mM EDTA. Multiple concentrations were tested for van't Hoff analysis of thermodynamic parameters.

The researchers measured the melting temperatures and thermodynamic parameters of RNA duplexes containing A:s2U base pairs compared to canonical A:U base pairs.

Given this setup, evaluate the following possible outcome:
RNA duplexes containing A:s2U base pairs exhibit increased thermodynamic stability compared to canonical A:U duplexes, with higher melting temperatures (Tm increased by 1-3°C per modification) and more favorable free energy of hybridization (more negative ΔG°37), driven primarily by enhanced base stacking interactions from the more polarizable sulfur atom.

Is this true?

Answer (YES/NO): NO